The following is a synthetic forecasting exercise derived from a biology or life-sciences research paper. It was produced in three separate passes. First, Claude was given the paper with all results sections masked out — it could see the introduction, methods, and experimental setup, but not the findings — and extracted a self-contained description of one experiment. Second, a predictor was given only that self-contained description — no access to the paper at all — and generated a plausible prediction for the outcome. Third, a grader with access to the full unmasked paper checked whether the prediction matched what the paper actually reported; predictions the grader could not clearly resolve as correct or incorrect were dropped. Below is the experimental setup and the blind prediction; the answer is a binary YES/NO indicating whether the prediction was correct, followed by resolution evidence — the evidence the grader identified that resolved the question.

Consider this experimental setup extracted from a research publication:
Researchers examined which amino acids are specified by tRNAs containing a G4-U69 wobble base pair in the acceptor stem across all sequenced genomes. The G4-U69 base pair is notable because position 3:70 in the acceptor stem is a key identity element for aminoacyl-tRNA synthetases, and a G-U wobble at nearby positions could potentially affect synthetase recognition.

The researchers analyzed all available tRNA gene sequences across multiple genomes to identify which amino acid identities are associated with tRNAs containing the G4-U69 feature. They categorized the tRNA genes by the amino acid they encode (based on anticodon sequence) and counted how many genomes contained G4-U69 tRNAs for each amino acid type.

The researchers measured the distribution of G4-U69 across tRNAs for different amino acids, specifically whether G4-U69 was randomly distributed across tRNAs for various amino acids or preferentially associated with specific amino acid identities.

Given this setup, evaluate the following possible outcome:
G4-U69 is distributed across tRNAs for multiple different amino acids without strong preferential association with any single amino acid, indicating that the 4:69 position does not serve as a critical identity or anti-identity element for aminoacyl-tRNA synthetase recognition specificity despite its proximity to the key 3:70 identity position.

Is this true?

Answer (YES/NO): NO